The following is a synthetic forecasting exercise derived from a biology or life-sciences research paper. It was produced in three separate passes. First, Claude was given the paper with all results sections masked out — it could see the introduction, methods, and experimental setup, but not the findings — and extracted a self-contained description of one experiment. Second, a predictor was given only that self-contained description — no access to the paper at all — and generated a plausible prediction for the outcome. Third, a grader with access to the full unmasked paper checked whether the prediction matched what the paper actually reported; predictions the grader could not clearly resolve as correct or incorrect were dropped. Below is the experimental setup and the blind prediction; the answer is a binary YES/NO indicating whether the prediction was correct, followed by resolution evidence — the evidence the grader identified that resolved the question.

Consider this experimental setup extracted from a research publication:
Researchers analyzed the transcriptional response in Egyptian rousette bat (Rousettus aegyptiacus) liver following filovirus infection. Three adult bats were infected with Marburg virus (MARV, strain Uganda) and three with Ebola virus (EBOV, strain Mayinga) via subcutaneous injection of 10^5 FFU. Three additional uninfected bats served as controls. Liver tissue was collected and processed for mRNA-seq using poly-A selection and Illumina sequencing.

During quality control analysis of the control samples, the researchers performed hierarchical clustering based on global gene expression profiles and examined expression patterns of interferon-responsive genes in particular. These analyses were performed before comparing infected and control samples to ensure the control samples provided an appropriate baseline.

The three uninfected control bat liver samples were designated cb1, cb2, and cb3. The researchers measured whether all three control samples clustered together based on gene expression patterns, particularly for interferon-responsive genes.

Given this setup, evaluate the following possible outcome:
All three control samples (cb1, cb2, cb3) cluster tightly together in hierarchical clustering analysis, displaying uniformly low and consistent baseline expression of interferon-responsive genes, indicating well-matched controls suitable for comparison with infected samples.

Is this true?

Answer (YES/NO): NO